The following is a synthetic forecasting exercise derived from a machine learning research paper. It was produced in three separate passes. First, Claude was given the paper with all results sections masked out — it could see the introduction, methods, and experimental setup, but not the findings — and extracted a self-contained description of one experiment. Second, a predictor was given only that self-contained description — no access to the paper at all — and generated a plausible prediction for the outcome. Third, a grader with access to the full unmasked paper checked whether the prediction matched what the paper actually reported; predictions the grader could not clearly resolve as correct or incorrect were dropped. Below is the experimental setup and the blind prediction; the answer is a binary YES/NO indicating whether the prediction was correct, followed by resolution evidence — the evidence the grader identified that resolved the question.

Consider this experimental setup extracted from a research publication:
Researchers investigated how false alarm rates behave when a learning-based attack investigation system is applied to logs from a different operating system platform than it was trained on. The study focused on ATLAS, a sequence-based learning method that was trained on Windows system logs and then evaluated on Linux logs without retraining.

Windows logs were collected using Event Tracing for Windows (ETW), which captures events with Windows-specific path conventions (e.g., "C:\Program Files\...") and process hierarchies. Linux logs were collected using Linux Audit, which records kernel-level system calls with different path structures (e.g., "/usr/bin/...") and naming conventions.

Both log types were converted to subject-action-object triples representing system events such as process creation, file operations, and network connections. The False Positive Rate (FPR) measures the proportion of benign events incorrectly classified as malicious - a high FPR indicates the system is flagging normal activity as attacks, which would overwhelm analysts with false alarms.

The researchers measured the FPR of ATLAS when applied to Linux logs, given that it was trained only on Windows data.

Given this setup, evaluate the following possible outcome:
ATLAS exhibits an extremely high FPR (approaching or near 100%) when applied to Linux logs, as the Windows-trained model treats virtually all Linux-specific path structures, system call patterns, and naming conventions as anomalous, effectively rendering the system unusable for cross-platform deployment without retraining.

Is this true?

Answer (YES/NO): NO